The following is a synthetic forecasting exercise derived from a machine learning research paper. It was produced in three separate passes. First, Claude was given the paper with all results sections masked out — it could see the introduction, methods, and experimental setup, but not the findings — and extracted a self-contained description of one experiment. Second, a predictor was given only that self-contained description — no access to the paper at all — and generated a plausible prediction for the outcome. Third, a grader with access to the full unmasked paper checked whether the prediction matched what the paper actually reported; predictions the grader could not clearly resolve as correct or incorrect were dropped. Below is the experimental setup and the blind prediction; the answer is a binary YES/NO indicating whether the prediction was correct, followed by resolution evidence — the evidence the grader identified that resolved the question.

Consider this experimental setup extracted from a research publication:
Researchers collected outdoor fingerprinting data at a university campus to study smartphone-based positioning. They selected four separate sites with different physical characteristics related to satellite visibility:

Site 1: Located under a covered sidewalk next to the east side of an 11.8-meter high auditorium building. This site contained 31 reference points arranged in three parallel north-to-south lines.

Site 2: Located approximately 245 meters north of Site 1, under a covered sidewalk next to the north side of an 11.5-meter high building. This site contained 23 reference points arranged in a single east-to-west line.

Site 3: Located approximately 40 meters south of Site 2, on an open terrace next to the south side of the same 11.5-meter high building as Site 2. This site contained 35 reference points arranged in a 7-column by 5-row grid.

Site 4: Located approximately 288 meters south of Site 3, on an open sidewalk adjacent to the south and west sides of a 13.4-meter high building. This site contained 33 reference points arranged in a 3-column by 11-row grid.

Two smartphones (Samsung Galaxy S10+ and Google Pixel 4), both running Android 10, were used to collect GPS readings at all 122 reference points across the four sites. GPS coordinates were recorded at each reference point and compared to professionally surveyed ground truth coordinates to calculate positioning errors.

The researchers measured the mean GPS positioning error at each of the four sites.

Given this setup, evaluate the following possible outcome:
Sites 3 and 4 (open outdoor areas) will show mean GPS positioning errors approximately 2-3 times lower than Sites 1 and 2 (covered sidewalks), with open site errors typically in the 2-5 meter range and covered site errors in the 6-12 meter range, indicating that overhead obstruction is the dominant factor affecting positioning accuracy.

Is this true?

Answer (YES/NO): NO